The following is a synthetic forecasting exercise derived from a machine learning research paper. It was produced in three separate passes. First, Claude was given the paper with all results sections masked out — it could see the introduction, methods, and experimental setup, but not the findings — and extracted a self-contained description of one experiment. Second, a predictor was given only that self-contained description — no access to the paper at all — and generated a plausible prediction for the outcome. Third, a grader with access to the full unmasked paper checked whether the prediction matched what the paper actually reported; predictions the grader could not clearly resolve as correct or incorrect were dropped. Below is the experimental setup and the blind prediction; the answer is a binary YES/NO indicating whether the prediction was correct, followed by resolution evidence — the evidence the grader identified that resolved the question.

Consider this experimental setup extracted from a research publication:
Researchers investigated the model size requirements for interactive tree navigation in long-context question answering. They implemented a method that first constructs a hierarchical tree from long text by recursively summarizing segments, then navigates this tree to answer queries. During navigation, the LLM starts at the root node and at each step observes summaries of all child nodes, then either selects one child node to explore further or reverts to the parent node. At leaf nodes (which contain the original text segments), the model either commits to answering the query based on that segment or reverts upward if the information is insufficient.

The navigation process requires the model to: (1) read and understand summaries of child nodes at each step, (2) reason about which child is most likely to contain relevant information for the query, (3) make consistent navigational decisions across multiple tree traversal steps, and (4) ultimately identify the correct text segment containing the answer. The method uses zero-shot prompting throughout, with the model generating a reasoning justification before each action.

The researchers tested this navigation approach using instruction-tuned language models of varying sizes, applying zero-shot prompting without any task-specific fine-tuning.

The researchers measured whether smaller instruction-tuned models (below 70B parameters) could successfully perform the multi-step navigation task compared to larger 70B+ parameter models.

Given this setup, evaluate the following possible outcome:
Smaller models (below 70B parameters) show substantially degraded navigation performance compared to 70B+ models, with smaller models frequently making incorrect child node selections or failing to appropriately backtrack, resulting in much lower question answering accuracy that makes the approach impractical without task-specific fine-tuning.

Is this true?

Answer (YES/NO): YES